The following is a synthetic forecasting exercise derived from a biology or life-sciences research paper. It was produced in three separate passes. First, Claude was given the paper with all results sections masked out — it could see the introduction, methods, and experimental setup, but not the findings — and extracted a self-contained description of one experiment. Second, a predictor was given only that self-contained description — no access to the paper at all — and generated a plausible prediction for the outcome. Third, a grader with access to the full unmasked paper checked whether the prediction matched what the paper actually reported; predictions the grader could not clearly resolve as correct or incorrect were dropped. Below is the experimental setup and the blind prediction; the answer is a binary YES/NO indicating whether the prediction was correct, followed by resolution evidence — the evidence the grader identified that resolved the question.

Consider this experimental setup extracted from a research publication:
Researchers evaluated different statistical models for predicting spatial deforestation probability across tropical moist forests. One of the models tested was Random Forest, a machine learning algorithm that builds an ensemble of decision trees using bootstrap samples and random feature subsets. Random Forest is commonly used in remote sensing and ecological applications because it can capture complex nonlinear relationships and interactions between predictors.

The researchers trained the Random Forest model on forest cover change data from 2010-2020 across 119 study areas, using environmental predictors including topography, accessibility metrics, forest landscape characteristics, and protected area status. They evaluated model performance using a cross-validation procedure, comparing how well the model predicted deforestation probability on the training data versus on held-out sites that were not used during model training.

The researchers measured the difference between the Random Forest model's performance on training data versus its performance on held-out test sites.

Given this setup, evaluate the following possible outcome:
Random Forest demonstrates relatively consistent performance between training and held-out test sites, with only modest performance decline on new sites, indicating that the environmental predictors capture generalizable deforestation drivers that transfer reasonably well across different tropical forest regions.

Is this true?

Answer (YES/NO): NO